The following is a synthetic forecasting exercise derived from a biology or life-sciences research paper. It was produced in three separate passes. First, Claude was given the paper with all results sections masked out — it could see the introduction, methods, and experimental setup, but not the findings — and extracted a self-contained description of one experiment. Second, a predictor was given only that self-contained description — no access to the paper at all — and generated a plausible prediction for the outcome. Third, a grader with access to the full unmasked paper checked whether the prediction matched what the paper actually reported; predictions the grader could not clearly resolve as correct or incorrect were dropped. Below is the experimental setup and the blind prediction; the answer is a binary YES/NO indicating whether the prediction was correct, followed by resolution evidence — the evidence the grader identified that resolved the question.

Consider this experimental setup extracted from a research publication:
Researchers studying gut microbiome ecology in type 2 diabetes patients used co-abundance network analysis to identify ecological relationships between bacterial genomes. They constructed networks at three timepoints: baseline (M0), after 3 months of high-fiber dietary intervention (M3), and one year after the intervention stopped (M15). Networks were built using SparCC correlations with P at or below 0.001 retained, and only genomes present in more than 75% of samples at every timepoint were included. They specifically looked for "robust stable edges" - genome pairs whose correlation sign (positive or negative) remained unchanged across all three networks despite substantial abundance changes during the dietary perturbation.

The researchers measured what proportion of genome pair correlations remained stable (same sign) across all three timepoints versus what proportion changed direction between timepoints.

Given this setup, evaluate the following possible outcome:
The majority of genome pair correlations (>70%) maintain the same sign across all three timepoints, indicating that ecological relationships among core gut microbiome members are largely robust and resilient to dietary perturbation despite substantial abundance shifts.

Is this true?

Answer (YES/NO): NO